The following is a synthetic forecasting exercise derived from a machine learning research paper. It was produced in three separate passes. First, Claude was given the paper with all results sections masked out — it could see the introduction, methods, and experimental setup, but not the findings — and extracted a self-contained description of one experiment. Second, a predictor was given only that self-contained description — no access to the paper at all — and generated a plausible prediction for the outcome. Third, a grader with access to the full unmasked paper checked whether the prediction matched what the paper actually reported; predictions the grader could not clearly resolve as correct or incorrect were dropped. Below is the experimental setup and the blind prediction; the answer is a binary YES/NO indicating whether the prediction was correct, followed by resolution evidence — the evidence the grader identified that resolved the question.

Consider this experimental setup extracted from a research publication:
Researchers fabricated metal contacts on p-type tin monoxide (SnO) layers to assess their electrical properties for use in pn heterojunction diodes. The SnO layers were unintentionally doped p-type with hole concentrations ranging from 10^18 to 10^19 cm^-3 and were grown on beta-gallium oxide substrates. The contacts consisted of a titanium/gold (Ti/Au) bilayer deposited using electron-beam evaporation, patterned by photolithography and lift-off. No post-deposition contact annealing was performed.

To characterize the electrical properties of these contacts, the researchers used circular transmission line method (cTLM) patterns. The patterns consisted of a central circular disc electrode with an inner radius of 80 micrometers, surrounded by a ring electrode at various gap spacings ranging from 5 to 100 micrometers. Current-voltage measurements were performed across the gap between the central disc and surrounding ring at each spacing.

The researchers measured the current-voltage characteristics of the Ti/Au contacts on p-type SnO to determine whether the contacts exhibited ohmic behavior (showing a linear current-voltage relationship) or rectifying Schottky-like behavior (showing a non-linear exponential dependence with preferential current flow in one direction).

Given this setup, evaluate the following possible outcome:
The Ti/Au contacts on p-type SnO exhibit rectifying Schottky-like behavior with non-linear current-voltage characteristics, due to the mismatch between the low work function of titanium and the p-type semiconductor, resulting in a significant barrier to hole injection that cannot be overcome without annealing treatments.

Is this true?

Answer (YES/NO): NO